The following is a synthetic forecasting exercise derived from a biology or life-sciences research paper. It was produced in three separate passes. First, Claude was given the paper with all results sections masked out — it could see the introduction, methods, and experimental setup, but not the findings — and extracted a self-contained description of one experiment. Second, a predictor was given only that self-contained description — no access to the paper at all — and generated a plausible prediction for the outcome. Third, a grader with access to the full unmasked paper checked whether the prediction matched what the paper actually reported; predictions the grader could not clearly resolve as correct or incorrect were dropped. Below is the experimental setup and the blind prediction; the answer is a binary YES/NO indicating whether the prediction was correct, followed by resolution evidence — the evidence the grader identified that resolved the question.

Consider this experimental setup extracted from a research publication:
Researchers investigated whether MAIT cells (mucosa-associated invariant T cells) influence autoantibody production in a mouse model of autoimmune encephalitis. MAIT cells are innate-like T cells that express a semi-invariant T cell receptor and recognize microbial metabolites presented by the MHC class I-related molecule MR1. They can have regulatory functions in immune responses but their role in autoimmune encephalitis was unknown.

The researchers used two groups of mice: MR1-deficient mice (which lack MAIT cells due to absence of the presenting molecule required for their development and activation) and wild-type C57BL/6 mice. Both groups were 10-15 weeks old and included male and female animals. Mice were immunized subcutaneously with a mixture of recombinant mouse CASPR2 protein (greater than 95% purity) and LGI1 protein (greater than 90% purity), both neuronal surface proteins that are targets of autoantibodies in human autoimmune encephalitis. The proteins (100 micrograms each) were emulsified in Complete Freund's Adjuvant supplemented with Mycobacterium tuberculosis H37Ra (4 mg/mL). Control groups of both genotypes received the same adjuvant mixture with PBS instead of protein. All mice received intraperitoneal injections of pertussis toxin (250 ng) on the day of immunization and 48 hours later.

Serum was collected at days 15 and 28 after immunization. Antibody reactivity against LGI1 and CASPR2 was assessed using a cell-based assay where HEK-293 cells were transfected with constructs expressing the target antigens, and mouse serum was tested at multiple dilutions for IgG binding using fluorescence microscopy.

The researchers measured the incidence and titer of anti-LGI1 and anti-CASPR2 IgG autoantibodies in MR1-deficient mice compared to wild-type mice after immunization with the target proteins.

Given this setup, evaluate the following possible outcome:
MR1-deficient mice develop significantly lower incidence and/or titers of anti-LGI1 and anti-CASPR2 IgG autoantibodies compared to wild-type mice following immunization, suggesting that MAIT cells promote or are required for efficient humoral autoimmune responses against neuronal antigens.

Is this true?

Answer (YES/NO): NO